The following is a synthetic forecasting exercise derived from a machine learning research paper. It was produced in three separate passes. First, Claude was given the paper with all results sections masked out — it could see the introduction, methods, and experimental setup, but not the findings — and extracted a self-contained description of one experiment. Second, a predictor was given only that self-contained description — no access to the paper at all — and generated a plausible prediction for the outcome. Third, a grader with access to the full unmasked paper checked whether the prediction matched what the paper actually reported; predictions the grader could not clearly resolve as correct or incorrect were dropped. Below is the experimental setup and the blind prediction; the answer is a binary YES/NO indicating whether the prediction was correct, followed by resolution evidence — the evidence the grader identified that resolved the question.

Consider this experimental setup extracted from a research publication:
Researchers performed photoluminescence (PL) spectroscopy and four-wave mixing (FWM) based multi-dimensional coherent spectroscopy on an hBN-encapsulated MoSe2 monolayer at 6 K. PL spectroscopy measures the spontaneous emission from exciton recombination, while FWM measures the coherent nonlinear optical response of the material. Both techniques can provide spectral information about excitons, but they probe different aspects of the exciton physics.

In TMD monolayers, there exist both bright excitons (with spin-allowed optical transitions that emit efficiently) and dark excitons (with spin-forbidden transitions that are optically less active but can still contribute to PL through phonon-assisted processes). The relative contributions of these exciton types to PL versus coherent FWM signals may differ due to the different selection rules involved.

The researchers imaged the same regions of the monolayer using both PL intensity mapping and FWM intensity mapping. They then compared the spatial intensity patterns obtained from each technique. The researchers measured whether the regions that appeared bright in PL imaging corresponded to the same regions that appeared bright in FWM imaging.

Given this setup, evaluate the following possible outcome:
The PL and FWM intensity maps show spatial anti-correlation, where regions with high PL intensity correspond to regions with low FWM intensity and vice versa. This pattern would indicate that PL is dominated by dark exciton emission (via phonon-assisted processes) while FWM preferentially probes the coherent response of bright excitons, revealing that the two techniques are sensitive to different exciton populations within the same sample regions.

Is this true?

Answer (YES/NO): YES